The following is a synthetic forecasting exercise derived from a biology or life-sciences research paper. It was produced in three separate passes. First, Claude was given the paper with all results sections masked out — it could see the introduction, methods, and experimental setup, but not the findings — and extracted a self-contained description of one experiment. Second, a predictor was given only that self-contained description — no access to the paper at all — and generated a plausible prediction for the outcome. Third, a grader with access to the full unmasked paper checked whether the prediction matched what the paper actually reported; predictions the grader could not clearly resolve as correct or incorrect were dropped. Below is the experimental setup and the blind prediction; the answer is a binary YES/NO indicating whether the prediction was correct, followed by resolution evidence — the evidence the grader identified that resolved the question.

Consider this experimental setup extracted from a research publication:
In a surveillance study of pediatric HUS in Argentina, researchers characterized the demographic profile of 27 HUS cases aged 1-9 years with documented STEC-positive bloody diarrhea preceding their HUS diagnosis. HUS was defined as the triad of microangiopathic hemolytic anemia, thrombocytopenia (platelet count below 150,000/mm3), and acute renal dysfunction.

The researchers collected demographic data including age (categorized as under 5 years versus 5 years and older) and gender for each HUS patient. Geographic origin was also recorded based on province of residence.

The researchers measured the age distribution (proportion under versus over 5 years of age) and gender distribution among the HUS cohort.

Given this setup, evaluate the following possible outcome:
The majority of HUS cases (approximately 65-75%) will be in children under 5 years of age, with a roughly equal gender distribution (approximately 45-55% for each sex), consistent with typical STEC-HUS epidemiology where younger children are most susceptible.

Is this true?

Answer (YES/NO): NO